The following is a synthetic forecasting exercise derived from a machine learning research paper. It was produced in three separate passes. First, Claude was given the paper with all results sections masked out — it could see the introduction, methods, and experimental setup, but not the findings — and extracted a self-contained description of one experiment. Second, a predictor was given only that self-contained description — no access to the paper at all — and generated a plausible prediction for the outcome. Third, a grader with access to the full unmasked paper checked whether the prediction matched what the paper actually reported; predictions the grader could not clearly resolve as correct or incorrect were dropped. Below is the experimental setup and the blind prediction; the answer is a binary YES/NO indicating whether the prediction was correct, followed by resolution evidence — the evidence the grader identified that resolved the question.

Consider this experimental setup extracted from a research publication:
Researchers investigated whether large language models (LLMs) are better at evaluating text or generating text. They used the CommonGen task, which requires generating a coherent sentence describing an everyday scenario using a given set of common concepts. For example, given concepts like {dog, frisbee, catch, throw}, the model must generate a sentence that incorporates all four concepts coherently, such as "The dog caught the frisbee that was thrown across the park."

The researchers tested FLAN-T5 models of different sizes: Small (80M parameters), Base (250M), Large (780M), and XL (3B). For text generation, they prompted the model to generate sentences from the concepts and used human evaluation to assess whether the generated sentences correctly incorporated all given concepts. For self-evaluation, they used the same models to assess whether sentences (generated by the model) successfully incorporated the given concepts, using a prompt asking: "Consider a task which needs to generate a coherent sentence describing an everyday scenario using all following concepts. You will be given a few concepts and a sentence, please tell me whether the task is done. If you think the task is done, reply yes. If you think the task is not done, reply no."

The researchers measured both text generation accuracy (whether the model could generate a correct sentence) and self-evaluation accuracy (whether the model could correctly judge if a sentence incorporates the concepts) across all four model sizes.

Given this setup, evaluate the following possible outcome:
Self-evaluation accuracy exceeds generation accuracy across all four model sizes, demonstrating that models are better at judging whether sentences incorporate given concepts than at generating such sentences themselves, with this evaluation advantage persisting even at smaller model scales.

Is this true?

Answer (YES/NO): YES